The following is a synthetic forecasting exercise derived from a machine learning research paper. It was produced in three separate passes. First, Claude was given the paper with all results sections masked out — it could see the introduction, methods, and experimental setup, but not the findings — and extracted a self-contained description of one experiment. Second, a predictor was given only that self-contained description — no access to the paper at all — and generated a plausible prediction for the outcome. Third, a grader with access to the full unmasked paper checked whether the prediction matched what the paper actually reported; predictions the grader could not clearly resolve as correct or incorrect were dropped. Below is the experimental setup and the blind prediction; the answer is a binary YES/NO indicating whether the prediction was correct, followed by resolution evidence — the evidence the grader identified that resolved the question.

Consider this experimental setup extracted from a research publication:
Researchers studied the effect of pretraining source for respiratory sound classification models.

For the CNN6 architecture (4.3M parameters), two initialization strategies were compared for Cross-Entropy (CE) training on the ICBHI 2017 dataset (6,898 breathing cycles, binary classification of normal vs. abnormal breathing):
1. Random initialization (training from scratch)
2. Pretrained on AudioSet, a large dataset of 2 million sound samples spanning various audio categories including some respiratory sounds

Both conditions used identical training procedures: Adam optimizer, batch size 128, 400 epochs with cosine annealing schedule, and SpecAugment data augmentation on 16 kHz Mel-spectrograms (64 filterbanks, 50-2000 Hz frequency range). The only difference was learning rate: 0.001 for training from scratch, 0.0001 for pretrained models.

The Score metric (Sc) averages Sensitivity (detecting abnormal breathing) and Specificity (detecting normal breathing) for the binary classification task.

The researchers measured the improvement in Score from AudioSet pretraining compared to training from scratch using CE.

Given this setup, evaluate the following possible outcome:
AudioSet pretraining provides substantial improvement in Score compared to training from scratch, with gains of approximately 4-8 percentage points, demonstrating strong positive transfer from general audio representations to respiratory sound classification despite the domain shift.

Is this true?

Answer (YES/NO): NO